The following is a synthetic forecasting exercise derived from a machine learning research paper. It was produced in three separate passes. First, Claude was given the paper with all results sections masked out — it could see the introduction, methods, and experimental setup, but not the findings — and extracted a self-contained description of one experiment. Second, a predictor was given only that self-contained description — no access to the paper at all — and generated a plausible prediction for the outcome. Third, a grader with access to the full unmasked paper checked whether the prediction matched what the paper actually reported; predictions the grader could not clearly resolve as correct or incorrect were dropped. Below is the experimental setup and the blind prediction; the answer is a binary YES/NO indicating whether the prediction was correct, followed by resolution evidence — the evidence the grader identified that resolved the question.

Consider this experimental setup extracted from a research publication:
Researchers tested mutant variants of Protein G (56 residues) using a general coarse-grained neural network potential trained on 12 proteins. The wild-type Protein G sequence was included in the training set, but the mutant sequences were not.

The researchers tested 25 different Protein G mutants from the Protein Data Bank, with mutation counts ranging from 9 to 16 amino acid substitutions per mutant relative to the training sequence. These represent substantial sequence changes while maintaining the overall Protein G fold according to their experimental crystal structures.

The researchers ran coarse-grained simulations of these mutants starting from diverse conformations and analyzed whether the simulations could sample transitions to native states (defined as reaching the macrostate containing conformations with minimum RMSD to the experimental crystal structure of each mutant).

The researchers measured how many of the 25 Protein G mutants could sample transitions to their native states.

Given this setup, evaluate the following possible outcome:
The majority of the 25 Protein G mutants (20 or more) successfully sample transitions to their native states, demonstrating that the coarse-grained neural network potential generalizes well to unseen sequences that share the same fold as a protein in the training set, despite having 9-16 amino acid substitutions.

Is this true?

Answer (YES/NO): NO